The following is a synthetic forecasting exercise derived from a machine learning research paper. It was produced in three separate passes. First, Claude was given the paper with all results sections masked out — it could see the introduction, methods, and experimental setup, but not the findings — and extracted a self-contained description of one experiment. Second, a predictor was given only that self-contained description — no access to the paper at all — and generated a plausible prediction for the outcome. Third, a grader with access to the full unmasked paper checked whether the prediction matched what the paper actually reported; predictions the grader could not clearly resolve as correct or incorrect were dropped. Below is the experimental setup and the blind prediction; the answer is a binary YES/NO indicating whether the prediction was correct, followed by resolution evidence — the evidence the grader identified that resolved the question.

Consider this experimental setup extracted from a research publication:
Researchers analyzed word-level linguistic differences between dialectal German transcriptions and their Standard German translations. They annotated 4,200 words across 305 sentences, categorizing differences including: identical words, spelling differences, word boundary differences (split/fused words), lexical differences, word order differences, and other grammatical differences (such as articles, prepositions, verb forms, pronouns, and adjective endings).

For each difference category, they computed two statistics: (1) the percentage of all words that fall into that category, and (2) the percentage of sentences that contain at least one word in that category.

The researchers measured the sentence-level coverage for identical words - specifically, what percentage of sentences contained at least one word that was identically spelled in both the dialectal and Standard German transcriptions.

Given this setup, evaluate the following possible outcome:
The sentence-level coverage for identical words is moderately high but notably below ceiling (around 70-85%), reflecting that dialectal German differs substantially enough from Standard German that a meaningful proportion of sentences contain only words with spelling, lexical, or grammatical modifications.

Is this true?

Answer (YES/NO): NO